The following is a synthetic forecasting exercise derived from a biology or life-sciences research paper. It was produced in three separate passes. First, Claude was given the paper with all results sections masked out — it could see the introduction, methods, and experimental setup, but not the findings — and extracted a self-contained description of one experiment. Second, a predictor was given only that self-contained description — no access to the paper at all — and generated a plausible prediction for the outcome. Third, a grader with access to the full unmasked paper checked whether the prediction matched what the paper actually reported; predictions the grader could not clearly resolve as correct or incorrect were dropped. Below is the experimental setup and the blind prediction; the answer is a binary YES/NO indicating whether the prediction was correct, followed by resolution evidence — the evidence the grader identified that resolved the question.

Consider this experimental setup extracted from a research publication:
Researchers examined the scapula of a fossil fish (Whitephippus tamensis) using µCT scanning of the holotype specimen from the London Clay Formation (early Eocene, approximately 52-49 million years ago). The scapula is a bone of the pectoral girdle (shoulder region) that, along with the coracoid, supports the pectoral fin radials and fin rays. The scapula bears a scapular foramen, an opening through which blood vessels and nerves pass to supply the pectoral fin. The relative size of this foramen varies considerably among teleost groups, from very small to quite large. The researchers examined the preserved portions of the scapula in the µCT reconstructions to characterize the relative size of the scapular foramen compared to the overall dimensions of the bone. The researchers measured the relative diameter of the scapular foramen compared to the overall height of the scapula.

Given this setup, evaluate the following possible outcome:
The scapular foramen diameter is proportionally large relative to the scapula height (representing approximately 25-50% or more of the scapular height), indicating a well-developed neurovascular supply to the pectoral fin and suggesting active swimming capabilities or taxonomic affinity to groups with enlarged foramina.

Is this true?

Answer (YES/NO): YES